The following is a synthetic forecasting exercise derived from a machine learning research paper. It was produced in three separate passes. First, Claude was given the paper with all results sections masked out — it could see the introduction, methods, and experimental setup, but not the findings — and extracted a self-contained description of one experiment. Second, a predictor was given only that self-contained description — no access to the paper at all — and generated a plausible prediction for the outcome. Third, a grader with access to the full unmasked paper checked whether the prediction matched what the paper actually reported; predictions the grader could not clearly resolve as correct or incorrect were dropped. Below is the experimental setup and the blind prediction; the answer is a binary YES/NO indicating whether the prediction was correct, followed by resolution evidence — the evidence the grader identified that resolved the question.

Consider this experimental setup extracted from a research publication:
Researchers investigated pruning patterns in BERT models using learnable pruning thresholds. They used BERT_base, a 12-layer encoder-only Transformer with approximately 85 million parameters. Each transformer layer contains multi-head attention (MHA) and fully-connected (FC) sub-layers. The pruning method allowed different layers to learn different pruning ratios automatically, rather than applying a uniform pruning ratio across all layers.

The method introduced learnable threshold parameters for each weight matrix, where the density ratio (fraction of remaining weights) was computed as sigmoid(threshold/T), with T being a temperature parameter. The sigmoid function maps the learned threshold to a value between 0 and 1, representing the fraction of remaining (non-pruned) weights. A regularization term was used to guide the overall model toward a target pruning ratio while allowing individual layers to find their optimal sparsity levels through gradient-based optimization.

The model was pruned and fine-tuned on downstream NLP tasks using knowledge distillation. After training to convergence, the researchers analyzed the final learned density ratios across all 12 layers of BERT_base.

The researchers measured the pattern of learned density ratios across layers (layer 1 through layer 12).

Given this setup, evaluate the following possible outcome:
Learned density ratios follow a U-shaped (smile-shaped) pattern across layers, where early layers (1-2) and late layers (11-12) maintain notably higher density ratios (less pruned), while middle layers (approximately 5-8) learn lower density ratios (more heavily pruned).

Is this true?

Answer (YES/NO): NO